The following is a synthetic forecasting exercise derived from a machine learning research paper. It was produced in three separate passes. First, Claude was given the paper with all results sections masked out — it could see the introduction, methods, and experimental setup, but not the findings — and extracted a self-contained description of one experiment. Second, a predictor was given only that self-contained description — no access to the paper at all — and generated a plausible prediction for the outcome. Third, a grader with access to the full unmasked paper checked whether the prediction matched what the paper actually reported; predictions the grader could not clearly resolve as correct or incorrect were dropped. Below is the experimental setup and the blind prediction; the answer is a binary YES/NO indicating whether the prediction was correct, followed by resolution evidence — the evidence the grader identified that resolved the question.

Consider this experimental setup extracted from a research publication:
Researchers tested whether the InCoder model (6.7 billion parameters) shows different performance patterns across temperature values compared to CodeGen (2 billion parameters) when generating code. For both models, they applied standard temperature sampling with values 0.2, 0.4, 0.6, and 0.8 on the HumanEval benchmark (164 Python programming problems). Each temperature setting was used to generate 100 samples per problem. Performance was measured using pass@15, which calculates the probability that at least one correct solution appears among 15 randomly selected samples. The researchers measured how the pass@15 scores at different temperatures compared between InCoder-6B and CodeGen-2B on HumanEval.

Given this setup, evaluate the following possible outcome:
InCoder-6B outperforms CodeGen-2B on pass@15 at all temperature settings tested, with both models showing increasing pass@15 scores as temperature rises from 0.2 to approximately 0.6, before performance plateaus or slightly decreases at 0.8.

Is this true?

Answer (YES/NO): NO